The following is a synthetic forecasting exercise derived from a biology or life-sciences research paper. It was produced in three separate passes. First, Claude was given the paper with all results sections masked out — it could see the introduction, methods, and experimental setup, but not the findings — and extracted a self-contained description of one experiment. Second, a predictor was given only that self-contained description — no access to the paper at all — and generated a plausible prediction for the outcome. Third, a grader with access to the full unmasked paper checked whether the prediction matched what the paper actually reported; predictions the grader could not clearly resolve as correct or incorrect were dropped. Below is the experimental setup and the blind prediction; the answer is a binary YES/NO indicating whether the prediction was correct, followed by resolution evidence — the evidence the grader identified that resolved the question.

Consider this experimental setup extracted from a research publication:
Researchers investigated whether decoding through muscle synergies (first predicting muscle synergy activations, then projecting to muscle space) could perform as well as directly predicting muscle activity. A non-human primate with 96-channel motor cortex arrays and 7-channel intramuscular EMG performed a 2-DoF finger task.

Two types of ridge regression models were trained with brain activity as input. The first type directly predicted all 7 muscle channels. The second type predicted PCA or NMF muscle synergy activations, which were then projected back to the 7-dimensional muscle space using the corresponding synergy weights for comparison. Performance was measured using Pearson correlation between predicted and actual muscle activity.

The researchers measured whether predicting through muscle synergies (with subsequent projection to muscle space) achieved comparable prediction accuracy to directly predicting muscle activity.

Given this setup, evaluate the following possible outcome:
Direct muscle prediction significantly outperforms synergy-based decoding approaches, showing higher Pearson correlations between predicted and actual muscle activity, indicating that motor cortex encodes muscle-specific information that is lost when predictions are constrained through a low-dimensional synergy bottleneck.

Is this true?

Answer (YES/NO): YES